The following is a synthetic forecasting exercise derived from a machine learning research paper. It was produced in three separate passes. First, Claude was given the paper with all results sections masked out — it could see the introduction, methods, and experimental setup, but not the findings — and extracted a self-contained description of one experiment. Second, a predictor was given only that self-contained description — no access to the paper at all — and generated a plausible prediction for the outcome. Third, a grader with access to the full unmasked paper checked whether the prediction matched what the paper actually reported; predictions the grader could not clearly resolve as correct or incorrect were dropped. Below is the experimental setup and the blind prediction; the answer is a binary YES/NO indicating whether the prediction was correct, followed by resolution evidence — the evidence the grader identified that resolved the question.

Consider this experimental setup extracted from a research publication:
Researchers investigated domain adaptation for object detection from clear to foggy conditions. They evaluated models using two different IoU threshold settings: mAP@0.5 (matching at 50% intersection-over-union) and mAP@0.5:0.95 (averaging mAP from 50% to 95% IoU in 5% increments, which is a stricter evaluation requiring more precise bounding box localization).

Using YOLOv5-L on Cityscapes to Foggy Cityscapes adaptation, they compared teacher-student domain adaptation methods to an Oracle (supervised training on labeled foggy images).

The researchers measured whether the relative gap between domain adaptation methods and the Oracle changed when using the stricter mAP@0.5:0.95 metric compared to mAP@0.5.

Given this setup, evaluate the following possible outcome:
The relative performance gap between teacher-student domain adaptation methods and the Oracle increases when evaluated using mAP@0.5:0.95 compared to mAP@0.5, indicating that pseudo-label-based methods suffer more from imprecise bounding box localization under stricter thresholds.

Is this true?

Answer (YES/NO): NO